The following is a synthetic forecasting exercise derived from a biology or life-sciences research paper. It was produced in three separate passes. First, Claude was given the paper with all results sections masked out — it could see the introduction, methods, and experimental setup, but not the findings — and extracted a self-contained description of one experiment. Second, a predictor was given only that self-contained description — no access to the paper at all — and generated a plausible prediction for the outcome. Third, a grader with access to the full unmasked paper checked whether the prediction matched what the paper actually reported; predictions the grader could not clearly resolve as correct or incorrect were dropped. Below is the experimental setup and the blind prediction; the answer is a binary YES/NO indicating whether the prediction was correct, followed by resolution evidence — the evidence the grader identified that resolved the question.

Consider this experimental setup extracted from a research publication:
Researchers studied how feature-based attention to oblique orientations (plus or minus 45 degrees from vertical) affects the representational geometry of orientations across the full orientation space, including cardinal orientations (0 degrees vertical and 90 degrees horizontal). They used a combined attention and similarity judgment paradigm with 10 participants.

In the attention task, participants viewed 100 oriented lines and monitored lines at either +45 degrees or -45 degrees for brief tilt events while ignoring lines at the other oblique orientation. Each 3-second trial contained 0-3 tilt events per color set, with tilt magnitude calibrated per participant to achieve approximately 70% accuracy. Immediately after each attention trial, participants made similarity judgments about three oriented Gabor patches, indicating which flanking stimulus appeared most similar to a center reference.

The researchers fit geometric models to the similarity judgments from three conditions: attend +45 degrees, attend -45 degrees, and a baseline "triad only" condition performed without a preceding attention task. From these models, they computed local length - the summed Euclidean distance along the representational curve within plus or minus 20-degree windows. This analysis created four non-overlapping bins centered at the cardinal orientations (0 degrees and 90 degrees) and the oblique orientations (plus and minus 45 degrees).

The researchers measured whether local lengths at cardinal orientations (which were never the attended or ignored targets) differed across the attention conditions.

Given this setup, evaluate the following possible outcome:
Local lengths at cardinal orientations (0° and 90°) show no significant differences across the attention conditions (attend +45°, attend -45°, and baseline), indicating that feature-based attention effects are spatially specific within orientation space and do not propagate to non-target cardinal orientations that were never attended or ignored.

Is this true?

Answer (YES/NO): YES